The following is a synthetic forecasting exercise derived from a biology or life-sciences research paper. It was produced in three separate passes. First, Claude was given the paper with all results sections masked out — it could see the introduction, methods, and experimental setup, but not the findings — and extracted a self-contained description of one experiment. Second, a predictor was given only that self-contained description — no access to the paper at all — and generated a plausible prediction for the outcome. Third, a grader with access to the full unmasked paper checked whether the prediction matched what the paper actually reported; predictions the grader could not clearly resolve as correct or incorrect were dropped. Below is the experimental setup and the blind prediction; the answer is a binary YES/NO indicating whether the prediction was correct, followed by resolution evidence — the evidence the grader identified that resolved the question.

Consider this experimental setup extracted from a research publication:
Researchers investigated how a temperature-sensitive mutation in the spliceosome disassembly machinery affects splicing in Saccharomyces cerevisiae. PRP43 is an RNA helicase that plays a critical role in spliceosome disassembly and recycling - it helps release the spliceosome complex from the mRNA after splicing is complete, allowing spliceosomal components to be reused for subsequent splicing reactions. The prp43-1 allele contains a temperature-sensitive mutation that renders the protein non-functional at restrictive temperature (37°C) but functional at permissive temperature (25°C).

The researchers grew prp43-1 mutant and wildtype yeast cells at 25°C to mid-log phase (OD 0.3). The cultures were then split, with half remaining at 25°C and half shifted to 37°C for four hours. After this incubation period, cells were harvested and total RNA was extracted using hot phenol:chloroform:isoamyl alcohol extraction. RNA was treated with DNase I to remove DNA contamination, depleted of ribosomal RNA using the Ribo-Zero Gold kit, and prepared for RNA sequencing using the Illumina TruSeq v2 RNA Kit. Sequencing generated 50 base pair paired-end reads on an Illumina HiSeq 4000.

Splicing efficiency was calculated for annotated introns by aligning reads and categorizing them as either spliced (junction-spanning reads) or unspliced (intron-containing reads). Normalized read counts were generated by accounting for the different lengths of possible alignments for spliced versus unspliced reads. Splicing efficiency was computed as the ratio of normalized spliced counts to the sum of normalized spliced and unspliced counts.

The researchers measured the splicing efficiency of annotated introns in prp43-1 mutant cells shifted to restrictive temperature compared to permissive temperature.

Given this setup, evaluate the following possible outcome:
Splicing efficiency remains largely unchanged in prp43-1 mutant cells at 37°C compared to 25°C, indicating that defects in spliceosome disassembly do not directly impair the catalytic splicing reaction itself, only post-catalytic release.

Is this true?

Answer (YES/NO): NO